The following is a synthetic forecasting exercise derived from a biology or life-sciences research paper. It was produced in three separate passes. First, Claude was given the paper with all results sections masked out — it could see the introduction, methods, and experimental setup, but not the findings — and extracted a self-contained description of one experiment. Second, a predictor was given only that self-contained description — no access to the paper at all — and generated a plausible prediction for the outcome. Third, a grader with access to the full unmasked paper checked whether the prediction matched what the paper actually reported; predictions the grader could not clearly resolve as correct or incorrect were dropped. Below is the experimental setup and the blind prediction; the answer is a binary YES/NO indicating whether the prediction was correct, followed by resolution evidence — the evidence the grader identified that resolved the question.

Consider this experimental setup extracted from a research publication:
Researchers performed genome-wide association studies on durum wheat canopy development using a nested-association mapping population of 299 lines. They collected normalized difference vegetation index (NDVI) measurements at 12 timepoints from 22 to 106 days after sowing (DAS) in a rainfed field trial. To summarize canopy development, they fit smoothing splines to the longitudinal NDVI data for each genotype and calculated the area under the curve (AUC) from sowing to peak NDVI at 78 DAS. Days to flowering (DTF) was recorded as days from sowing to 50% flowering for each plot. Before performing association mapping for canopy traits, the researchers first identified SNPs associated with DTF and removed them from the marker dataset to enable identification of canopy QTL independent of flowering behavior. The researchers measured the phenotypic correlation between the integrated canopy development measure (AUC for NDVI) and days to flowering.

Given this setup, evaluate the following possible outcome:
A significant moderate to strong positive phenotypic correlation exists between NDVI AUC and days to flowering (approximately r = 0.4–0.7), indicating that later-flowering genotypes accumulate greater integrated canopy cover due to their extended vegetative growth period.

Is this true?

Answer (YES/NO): NO